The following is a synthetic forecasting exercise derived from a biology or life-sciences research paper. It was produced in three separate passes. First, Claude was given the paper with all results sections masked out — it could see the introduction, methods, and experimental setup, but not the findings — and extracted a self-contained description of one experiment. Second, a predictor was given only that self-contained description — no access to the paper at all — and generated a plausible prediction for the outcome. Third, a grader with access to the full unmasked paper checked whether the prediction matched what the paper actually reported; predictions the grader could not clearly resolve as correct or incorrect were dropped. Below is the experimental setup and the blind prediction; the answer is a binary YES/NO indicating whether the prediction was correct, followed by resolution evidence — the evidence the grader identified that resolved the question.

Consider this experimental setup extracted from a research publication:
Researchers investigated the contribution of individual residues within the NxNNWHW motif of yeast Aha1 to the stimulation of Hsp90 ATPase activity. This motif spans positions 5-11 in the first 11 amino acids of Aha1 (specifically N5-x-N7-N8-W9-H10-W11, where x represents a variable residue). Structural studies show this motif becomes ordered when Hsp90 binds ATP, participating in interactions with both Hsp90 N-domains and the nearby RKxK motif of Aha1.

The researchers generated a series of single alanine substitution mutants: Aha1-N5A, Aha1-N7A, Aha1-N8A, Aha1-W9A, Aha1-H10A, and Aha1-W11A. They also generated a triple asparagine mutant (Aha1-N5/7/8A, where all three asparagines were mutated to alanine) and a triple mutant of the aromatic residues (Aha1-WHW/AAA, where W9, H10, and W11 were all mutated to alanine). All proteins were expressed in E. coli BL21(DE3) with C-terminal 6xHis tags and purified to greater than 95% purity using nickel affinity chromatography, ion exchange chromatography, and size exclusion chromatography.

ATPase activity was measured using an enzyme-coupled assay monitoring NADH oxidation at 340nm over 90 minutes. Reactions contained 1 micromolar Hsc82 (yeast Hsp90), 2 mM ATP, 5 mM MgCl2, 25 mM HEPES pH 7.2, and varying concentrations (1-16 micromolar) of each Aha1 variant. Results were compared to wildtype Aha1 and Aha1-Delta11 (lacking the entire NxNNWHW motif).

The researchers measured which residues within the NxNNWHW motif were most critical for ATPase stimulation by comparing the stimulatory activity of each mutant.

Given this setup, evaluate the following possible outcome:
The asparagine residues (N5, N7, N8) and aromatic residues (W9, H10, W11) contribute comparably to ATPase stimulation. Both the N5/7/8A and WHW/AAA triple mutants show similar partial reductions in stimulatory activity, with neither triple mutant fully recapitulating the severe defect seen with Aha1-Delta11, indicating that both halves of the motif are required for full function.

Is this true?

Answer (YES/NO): NO